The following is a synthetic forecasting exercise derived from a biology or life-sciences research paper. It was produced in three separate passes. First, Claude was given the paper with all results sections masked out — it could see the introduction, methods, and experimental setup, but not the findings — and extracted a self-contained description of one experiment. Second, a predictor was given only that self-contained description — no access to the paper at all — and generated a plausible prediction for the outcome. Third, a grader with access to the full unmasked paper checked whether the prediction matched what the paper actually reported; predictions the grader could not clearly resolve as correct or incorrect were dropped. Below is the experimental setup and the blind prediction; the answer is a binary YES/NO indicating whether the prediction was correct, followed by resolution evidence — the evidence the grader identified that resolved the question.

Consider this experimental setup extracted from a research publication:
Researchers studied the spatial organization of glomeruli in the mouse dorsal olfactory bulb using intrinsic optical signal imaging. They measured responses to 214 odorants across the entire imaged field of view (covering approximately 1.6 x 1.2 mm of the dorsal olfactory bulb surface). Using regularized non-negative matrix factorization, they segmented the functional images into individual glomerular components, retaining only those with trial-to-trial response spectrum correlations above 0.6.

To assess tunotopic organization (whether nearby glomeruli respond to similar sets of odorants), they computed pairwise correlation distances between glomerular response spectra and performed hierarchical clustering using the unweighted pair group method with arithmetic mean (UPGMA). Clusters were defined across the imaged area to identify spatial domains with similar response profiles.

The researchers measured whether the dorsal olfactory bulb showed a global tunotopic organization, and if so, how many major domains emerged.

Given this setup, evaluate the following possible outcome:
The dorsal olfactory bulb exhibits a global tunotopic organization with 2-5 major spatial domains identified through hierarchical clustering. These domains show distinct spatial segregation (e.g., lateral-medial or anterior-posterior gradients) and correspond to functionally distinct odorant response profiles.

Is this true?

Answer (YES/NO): YES